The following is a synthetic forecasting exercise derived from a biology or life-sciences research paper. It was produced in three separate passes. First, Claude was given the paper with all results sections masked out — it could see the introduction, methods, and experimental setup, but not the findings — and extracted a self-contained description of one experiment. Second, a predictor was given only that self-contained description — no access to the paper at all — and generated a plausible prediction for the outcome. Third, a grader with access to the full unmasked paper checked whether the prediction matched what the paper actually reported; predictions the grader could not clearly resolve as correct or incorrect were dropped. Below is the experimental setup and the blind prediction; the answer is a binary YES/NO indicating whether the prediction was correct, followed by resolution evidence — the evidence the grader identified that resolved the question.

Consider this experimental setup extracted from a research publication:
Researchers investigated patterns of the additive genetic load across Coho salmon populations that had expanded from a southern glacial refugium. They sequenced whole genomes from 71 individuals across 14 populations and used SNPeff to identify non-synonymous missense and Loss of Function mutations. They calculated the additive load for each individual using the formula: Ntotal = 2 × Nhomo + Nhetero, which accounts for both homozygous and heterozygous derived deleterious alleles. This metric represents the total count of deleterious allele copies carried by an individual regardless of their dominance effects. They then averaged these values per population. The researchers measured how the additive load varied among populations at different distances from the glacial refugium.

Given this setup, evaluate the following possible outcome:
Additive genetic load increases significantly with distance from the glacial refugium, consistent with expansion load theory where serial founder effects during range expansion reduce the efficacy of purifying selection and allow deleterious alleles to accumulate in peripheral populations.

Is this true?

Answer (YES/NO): NO